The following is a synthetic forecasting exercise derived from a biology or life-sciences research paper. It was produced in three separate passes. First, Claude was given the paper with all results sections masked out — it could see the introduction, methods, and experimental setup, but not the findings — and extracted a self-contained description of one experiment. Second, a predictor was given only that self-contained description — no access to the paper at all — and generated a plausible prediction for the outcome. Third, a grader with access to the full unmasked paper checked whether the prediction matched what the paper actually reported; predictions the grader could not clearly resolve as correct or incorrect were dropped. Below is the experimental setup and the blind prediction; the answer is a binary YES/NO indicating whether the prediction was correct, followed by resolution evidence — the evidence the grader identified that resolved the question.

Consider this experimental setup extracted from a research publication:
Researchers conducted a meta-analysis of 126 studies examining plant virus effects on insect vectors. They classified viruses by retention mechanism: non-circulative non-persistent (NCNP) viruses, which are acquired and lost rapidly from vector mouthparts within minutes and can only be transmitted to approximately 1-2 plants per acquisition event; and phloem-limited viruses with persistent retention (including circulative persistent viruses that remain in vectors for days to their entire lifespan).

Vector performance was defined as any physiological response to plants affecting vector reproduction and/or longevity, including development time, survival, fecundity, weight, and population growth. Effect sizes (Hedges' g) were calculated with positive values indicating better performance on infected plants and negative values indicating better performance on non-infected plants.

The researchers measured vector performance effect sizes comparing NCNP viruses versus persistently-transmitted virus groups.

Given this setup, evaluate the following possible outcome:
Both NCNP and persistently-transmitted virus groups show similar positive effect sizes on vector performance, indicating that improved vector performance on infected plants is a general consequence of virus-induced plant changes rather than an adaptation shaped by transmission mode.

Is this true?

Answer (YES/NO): NO